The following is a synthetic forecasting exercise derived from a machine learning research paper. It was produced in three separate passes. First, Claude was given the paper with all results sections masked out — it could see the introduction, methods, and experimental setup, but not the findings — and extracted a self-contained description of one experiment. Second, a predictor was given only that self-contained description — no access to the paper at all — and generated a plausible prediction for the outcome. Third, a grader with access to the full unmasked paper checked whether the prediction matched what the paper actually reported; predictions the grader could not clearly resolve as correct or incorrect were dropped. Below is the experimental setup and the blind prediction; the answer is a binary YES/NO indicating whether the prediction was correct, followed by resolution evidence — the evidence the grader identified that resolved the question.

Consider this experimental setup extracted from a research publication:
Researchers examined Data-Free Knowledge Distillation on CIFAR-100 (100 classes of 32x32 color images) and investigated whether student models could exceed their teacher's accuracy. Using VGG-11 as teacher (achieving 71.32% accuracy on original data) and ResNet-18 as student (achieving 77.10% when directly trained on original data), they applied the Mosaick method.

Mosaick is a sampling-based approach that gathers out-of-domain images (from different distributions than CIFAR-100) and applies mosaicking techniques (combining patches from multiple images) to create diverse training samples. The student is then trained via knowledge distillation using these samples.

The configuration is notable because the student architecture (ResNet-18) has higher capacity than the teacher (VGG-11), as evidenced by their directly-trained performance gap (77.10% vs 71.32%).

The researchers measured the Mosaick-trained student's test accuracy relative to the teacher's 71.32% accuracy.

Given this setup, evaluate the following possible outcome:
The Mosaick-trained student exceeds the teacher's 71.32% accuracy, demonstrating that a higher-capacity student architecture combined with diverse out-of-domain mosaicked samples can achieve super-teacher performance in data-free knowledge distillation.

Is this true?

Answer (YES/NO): YES